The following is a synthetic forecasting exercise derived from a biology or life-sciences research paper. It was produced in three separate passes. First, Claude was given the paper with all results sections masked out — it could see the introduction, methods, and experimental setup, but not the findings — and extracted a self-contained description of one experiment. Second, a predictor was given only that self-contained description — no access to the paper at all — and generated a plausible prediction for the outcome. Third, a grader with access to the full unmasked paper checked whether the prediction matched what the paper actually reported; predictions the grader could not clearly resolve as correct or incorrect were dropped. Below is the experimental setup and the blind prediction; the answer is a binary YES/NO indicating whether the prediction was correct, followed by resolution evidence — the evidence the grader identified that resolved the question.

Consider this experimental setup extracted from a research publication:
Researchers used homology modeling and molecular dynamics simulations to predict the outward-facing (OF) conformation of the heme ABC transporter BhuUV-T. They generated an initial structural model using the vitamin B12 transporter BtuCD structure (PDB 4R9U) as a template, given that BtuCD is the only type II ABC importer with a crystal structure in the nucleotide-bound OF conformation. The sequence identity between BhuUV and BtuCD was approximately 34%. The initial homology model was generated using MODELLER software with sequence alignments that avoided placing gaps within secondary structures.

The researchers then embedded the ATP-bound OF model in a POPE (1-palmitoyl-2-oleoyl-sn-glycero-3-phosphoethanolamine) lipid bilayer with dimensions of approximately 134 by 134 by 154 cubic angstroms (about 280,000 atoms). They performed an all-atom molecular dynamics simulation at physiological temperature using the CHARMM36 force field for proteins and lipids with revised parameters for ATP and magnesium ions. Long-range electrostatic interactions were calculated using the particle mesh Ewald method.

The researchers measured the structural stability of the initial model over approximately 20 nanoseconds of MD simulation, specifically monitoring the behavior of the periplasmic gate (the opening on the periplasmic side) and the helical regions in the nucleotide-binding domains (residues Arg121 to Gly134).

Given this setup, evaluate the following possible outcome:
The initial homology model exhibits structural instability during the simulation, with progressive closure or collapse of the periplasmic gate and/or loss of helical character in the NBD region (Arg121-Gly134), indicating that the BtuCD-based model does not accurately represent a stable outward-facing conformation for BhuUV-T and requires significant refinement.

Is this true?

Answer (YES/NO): YES